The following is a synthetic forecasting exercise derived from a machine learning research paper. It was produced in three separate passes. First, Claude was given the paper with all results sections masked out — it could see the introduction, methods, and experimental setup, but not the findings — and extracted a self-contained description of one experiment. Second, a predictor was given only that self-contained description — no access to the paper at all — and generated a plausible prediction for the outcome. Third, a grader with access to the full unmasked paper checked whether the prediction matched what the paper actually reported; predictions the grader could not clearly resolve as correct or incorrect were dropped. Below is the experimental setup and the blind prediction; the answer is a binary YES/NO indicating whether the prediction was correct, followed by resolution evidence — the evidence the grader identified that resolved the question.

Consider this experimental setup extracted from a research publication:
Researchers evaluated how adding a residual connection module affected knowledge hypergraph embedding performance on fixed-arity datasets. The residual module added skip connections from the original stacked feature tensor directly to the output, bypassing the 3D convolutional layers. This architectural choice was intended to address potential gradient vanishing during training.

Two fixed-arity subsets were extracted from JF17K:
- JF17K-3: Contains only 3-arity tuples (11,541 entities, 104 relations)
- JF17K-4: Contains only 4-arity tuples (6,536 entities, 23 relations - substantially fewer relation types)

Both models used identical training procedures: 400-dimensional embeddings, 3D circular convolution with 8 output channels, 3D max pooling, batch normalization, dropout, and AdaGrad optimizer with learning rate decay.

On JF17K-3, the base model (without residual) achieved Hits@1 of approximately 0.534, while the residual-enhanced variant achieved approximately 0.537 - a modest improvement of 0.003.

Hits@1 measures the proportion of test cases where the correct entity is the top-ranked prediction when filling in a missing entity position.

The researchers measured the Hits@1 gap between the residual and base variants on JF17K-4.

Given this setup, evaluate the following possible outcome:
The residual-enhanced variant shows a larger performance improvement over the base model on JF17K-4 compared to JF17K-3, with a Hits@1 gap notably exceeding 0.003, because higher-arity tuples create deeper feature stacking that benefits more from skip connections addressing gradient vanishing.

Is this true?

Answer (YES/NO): NO